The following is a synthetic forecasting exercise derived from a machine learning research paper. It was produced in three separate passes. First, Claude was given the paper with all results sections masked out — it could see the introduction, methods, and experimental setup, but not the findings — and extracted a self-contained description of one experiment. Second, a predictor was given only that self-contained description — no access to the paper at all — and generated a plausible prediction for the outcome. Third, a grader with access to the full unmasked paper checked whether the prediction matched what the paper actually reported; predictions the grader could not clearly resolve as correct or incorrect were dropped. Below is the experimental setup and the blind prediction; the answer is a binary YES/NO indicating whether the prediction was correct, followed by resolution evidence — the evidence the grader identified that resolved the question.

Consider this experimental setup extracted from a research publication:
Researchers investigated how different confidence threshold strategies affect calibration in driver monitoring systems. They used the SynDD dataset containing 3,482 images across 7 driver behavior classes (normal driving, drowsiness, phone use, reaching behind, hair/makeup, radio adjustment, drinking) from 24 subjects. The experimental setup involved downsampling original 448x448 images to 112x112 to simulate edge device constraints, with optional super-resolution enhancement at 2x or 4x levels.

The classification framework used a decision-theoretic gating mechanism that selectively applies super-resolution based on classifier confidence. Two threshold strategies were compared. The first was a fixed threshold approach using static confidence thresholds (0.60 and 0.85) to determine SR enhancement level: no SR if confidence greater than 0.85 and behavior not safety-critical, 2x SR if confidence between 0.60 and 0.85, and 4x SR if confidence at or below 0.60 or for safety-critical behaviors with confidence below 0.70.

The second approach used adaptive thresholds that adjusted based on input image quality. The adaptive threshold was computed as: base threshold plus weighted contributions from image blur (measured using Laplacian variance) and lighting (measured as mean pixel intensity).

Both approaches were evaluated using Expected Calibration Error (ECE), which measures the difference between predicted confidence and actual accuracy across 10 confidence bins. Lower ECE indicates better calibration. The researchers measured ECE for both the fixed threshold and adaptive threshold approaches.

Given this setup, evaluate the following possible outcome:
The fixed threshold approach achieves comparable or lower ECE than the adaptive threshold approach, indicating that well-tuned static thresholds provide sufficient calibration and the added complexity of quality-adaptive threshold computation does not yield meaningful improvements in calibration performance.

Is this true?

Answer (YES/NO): NO